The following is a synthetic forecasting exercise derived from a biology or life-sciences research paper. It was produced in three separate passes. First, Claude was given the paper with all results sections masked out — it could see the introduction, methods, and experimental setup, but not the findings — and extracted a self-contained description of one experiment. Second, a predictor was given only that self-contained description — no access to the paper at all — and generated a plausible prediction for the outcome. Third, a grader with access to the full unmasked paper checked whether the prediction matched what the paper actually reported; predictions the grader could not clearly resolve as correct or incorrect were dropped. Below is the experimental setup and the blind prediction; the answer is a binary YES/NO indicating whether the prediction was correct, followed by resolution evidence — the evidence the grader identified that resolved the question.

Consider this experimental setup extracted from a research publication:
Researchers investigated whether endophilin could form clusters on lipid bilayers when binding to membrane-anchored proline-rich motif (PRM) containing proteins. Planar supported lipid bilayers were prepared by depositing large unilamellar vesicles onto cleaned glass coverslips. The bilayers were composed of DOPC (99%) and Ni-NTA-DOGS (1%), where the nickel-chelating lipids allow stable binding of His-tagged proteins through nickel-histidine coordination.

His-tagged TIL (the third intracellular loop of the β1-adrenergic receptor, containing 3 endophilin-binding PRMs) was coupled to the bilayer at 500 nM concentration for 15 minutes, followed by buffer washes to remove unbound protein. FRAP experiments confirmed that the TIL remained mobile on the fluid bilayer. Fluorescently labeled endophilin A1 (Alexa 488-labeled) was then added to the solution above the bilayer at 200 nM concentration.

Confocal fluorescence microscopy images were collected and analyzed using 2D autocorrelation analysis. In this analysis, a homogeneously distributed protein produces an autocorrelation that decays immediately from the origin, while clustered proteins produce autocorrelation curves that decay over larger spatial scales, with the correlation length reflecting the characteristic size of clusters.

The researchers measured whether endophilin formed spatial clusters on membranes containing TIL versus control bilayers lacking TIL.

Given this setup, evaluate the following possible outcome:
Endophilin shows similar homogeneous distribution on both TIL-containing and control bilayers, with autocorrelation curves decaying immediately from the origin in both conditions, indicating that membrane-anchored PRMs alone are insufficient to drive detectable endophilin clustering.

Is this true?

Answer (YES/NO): NO